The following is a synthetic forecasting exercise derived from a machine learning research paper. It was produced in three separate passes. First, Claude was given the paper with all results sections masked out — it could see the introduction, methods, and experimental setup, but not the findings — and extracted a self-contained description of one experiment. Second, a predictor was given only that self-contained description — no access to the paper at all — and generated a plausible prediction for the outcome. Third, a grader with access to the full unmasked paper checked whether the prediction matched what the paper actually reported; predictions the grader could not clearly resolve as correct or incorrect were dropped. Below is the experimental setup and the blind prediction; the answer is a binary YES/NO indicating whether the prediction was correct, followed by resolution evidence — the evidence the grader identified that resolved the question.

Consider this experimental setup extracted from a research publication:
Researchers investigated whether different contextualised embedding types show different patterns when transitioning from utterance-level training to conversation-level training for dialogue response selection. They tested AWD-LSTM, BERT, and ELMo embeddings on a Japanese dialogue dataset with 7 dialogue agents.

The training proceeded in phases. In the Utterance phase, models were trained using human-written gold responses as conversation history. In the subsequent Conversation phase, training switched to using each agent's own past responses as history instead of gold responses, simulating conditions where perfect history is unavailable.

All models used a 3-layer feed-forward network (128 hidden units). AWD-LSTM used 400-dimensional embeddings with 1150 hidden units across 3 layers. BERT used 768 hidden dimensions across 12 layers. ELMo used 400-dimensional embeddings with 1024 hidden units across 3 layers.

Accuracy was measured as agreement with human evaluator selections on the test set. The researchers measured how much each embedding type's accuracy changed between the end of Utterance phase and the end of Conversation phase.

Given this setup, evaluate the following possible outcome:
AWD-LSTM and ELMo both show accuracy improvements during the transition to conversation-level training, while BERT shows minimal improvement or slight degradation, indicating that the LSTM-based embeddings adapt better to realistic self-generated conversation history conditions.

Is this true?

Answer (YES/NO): NO